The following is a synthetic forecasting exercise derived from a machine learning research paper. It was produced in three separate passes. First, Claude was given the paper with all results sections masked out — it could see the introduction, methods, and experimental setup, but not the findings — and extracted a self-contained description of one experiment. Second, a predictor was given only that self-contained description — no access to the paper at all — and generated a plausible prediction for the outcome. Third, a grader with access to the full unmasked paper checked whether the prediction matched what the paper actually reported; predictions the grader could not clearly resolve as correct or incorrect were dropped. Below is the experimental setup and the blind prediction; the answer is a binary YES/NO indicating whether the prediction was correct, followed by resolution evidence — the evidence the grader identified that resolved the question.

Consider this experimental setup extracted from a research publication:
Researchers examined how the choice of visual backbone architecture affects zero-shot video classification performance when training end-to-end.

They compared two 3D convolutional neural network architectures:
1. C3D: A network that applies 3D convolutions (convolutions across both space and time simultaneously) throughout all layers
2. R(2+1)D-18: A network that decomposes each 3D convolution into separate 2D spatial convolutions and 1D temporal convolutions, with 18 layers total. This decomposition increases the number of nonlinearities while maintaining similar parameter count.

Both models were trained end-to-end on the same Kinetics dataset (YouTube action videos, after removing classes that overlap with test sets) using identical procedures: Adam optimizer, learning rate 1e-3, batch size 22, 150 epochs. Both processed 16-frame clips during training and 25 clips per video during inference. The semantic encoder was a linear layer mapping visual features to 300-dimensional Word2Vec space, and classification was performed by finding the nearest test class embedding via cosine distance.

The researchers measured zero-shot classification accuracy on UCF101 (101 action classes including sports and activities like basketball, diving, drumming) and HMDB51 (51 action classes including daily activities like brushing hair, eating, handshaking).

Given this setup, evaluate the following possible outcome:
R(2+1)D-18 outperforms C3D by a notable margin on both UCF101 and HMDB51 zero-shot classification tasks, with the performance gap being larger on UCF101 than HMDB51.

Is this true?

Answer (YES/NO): NO